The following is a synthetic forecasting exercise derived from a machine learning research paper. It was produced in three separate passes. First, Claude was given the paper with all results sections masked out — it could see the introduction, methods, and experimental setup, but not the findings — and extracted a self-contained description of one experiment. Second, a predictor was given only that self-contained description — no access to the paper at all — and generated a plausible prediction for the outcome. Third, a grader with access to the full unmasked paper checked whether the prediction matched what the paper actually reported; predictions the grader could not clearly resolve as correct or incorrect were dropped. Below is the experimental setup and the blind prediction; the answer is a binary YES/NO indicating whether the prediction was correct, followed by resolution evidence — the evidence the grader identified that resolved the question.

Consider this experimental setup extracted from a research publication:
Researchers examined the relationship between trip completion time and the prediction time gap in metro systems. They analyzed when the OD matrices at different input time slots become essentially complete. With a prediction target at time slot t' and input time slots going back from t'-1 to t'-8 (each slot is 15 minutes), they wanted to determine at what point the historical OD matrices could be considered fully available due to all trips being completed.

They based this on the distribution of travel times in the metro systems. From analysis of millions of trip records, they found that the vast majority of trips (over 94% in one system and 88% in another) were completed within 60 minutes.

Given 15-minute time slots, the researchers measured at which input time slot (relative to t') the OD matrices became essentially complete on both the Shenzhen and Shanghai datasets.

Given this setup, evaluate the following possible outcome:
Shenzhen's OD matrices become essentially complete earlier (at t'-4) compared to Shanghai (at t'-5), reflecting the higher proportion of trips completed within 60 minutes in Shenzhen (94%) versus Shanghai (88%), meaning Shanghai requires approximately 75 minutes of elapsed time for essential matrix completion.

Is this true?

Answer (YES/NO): NO